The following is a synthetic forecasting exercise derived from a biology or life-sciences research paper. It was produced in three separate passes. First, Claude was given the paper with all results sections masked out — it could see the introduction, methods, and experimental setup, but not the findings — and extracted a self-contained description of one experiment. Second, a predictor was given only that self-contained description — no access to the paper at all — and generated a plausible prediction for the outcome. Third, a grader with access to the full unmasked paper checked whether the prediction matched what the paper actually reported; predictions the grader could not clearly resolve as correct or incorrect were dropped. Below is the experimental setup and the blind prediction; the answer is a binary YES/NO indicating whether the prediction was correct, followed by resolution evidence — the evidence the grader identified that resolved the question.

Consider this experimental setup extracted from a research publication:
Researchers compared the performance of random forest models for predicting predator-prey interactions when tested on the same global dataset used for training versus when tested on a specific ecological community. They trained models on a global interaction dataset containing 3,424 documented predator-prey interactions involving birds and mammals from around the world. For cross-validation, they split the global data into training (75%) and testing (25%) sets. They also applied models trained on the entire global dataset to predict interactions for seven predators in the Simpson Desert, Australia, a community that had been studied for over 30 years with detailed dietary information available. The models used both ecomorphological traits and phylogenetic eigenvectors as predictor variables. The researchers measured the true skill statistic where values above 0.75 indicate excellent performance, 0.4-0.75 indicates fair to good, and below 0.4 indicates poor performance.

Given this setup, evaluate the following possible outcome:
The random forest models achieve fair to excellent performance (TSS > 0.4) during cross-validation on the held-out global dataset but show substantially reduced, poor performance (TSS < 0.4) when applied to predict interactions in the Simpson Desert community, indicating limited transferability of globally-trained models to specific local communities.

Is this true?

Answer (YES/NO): NO